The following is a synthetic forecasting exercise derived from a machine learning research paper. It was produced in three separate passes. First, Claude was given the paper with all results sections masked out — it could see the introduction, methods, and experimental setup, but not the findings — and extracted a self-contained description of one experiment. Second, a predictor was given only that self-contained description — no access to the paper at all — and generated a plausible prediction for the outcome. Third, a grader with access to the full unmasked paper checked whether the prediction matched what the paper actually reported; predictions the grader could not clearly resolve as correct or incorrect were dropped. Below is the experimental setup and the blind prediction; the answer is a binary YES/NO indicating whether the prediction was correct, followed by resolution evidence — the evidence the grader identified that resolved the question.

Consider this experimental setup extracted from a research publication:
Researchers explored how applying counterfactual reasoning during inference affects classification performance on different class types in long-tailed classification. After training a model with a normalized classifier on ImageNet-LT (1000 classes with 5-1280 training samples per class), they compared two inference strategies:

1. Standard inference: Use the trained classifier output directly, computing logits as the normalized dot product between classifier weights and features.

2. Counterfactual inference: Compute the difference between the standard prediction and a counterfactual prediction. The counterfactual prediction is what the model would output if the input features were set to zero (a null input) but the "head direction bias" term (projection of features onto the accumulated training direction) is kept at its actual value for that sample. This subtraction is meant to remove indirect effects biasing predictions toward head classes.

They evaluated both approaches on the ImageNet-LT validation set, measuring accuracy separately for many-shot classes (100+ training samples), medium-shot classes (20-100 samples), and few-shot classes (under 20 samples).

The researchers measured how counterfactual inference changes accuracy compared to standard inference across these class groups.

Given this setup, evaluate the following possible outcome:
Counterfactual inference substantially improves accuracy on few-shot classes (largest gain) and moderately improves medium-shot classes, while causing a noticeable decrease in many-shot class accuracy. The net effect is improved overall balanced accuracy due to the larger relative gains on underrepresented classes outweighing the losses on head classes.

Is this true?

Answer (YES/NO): YES